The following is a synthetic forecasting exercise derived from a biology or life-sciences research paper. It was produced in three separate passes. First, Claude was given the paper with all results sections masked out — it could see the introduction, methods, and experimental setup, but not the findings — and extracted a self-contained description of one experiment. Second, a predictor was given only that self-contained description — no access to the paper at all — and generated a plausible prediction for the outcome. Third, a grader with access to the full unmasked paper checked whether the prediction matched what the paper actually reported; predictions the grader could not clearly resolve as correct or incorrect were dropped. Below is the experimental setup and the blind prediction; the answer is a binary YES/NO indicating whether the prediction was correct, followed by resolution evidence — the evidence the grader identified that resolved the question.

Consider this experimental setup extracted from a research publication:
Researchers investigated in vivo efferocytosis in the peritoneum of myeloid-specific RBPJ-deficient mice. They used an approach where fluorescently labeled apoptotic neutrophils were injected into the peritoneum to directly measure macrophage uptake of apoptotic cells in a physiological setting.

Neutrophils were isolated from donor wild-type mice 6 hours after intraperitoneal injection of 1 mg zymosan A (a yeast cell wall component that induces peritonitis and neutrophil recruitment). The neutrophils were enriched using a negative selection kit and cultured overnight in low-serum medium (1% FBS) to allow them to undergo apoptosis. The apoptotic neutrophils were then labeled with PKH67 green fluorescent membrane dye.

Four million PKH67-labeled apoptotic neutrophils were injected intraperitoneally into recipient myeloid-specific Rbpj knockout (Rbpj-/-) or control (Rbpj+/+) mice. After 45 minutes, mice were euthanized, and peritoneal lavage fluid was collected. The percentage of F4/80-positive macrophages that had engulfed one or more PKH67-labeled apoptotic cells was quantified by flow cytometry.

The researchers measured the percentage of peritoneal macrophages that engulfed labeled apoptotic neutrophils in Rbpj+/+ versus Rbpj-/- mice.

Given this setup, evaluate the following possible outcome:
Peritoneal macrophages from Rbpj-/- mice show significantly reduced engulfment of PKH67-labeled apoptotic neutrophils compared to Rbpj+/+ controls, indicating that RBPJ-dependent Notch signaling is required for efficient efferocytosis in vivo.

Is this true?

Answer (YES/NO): YES